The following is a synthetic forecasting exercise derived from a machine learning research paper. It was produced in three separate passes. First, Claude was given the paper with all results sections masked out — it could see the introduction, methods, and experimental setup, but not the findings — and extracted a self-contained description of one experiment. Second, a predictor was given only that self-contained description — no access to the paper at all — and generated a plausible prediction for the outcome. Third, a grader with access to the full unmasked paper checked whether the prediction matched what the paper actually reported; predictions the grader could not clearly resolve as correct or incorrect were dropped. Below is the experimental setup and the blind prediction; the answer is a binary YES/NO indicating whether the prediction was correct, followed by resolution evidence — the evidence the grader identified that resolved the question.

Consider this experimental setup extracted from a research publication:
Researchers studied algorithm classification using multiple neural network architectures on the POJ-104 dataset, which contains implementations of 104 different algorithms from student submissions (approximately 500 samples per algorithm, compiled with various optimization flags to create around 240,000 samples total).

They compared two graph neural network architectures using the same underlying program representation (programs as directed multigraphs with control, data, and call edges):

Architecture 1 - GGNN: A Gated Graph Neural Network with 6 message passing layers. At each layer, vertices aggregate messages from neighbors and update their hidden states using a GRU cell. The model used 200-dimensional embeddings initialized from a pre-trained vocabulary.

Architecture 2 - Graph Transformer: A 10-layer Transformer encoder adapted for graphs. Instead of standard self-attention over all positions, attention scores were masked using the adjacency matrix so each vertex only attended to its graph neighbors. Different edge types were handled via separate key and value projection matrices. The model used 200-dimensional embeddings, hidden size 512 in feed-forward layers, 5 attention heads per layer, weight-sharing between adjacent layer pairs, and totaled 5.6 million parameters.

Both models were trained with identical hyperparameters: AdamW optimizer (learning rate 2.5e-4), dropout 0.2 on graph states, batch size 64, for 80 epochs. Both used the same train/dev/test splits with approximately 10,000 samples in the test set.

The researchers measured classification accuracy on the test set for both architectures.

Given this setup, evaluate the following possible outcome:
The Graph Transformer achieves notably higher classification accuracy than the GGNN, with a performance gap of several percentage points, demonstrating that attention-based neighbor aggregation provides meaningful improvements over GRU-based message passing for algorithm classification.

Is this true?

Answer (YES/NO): NO